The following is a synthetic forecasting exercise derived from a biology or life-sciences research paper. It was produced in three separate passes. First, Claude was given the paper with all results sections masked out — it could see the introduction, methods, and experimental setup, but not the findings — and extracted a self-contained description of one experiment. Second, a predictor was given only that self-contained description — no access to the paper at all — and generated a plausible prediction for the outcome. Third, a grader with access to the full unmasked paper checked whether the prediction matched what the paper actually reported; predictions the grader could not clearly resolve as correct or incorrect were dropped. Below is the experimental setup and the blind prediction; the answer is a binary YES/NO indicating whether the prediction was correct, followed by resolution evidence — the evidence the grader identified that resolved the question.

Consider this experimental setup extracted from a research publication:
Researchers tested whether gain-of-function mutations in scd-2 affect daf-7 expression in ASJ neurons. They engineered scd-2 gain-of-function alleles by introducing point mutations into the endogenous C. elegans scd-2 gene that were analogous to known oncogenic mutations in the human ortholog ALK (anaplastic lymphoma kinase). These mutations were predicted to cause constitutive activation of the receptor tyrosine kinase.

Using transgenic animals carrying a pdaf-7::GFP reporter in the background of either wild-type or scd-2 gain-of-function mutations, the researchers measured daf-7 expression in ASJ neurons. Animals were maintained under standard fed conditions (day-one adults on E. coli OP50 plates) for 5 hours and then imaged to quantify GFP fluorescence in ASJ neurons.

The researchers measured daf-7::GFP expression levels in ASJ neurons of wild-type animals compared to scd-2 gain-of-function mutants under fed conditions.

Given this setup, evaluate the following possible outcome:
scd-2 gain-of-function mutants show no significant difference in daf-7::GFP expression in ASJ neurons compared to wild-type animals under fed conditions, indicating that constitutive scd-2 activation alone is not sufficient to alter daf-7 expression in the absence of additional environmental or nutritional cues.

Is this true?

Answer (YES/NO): NO